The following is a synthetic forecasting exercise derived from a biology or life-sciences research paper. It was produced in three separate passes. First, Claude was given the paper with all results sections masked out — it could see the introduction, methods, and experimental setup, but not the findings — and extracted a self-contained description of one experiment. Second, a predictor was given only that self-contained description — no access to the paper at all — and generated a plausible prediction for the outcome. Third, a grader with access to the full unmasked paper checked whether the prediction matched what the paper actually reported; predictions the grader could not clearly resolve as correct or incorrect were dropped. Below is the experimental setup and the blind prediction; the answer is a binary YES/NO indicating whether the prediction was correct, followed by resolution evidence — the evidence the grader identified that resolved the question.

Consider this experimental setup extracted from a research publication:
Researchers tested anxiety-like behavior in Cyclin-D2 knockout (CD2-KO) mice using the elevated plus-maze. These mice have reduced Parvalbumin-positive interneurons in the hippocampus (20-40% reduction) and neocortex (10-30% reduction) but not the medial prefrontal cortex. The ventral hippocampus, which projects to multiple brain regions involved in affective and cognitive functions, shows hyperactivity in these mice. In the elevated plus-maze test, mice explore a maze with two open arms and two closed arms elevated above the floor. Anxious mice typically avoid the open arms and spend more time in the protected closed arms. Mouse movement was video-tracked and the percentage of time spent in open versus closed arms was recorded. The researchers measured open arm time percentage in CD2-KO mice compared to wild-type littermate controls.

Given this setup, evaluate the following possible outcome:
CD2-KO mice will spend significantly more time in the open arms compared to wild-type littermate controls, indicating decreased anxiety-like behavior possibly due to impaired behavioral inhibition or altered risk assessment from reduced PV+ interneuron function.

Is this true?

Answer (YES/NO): NO